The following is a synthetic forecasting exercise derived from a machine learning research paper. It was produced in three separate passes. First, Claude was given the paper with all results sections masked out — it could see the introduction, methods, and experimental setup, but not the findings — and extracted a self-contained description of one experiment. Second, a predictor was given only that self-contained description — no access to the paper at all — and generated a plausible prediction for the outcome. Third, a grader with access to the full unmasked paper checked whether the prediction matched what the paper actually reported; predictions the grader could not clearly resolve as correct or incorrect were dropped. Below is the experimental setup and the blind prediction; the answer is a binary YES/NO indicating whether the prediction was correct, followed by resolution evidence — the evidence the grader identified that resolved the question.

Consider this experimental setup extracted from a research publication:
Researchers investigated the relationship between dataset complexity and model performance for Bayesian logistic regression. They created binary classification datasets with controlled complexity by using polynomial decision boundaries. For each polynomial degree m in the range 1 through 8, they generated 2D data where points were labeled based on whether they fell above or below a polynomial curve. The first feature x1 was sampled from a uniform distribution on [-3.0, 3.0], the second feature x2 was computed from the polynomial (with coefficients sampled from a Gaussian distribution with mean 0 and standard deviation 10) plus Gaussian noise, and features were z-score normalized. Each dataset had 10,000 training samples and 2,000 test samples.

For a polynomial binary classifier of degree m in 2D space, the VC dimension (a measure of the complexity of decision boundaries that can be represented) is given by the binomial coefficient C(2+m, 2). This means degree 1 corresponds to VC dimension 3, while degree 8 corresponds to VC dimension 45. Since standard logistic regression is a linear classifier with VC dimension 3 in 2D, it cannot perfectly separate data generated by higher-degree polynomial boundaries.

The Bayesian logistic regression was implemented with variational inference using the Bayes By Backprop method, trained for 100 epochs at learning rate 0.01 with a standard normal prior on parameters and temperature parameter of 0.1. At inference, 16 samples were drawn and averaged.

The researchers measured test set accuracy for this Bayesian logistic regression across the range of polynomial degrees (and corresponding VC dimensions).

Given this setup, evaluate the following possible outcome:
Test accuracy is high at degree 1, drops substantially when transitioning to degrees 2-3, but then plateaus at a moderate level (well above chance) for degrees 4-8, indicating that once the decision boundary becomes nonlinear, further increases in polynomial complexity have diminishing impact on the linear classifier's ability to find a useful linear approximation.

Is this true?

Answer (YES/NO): NO